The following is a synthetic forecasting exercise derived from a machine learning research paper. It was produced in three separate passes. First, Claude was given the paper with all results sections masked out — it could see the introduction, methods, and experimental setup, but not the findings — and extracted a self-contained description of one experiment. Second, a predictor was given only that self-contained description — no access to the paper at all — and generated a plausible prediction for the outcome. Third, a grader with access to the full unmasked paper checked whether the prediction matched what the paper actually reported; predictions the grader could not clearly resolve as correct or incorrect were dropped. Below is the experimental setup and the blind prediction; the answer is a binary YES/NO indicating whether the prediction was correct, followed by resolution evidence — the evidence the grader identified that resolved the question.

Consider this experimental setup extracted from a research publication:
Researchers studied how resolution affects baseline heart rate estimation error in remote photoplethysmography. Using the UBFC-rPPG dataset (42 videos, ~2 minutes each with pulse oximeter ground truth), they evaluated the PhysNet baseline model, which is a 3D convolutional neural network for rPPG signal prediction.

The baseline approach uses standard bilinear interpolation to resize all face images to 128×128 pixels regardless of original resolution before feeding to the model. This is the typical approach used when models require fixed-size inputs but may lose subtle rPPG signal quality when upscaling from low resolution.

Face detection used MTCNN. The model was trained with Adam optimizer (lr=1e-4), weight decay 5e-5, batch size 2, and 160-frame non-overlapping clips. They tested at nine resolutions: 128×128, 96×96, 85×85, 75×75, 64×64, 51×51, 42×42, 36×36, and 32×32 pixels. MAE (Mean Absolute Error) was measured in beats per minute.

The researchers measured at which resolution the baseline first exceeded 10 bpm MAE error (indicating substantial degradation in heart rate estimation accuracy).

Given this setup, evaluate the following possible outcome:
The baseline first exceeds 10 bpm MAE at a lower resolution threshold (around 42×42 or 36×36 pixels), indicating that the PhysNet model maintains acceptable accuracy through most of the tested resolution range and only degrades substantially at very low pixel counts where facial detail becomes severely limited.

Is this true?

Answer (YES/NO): NO